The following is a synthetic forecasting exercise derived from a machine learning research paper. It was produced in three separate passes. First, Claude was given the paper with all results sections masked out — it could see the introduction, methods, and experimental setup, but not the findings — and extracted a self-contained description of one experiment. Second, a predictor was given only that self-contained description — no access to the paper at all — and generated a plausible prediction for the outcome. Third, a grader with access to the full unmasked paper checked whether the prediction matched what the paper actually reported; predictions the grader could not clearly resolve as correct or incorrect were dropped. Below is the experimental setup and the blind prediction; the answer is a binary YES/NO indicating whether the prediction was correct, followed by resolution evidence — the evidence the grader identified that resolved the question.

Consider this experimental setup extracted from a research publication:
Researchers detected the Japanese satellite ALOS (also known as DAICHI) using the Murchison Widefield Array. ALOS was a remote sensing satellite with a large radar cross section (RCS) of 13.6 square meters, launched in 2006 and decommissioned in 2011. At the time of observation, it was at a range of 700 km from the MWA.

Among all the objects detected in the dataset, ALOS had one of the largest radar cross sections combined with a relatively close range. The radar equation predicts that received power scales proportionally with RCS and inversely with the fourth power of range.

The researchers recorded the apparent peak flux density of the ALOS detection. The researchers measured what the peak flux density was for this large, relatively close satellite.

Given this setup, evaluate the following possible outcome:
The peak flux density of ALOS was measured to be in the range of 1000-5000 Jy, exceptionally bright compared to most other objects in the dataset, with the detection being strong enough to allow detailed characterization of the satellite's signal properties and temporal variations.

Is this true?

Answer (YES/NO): NO